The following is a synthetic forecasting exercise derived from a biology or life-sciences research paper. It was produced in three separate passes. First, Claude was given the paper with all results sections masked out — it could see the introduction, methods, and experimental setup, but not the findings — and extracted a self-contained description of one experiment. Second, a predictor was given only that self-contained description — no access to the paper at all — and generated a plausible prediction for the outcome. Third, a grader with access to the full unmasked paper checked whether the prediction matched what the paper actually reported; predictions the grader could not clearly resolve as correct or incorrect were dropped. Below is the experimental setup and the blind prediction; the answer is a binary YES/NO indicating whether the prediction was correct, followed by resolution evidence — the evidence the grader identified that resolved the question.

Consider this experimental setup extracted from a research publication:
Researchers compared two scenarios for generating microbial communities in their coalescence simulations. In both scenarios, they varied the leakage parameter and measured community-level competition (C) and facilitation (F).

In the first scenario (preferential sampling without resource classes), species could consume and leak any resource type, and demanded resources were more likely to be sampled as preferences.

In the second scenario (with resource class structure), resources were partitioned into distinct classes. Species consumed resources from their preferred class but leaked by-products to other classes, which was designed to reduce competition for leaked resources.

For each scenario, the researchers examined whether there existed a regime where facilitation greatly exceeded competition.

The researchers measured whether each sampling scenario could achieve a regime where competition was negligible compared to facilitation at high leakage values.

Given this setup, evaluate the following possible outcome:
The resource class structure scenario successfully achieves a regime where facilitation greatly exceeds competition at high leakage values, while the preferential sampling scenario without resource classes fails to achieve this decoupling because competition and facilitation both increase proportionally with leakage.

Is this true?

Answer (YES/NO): NO